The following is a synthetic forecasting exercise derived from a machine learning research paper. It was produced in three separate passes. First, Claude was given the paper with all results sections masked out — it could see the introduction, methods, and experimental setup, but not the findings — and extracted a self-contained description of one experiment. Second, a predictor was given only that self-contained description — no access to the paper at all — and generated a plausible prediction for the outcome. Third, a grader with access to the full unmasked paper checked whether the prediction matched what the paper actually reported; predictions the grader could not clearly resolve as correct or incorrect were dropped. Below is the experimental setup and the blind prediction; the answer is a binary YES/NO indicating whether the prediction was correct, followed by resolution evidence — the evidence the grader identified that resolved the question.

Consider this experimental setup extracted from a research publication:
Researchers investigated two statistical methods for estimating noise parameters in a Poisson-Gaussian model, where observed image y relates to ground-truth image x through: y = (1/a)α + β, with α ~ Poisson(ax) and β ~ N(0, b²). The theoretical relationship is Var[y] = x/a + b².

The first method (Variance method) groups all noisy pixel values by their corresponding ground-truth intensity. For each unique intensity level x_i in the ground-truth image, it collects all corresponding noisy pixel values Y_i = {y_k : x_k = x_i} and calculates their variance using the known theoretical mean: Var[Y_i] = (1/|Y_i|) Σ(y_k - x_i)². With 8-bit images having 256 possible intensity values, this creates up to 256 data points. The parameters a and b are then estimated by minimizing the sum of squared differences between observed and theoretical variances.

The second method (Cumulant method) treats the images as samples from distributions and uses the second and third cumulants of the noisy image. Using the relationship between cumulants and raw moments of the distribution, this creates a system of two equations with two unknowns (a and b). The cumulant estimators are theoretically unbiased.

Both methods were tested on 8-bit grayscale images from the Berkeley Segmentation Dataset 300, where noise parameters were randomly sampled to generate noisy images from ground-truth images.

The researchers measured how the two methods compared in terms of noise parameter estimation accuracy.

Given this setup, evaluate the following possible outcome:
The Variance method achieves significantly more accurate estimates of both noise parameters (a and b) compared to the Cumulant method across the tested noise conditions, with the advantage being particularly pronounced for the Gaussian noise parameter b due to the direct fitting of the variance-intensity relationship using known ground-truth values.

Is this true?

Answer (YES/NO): NO